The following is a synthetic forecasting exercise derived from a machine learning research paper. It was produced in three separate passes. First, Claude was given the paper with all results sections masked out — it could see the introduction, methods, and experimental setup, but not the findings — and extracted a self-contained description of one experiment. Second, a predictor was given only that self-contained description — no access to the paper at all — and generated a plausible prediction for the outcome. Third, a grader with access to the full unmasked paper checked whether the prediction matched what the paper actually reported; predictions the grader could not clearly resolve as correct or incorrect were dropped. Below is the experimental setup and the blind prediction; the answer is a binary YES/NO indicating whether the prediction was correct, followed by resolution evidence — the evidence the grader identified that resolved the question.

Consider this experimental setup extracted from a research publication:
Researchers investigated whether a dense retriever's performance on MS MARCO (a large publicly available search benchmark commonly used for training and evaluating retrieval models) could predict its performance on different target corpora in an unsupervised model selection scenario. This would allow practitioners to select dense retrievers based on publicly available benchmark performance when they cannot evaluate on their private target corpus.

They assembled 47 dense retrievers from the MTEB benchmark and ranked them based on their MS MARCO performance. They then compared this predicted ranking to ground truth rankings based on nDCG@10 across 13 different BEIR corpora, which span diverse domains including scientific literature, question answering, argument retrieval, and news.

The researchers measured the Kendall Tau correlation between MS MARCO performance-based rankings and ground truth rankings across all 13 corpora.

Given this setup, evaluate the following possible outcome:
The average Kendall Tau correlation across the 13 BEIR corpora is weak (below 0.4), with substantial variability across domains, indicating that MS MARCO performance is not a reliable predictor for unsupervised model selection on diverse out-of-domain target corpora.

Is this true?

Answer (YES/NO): YES